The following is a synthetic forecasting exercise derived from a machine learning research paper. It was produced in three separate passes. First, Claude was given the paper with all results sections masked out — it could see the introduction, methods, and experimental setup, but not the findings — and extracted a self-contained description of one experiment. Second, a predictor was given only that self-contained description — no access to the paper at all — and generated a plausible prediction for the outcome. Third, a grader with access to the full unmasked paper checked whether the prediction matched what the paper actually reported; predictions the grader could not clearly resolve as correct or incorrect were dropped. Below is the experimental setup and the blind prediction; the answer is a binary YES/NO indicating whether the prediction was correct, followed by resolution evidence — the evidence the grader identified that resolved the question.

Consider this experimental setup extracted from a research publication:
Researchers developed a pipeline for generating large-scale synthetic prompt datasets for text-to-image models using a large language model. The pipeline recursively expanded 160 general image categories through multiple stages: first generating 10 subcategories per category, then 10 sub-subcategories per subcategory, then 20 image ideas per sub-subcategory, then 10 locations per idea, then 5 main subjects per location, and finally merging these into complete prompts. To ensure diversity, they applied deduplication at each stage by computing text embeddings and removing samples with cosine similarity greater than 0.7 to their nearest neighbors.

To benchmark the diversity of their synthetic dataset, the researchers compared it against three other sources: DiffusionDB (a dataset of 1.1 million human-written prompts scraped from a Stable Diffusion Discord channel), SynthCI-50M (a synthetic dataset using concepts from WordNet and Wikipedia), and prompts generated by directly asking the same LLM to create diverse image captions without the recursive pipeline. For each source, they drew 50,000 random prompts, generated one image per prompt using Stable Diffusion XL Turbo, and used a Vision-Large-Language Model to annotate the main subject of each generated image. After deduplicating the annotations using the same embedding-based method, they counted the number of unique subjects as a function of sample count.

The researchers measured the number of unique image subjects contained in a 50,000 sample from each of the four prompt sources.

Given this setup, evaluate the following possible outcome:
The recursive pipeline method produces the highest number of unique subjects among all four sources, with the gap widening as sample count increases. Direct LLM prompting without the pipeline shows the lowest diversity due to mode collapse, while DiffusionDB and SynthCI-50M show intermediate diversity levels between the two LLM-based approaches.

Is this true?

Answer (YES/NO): YES